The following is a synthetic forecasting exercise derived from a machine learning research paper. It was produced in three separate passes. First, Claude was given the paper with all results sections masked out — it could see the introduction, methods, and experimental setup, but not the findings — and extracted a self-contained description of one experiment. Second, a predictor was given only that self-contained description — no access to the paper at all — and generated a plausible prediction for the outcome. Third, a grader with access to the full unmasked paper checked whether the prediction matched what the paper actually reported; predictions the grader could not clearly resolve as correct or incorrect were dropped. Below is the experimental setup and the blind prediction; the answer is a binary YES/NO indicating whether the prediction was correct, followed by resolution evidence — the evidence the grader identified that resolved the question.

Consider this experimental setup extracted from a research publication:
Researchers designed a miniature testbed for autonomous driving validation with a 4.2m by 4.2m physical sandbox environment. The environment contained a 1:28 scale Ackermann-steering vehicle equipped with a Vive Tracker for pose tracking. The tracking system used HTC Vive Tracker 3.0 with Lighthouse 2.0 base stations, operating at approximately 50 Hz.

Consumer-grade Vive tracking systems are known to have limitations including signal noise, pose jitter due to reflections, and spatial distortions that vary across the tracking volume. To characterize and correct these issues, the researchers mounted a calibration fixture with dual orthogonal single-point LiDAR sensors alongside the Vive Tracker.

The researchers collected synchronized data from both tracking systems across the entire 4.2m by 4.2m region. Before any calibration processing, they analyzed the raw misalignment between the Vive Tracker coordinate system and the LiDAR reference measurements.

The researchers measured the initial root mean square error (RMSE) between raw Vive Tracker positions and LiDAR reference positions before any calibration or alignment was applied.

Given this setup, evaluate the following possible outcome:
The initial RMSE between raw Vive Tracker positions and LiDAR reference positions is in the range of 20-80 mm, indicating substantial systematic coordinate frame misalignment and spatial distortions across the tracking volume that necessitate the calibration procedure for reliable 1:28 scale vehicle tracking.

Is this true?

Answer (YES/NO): NO